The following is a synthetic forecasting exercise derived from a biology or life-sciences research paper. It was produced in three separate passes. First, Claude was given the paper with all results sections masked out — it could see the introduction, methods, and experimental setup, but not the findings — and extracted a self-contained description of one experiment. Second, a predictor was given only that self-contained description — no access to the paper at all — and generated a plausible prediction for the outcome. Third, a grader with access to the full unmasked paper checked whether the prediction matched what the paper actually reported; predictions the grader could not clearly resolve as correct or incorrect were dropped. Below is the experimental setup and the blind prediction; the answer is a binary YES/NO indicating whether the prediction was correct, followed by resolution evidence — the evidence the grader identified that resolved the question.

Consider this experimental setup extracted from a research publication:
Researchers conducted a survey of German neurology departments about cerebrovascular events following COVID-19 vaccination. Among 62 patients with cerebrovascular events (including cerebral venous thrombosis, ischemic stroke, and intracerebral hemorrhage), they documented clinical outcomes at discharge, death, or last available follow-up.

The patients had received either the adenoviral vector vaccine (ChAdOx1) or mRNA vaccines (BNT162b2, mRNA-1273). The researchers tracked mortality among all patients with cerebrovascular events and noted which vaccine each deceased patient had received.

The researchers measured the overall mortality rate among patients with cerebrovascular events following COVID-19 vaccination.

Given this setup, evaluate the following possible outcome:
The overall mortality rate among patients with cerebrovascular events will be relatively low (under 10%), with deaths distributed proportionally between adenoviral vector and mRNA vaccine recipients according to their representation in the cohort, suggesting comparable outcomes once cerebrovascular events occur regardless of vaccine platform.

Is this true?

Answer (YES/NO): NO